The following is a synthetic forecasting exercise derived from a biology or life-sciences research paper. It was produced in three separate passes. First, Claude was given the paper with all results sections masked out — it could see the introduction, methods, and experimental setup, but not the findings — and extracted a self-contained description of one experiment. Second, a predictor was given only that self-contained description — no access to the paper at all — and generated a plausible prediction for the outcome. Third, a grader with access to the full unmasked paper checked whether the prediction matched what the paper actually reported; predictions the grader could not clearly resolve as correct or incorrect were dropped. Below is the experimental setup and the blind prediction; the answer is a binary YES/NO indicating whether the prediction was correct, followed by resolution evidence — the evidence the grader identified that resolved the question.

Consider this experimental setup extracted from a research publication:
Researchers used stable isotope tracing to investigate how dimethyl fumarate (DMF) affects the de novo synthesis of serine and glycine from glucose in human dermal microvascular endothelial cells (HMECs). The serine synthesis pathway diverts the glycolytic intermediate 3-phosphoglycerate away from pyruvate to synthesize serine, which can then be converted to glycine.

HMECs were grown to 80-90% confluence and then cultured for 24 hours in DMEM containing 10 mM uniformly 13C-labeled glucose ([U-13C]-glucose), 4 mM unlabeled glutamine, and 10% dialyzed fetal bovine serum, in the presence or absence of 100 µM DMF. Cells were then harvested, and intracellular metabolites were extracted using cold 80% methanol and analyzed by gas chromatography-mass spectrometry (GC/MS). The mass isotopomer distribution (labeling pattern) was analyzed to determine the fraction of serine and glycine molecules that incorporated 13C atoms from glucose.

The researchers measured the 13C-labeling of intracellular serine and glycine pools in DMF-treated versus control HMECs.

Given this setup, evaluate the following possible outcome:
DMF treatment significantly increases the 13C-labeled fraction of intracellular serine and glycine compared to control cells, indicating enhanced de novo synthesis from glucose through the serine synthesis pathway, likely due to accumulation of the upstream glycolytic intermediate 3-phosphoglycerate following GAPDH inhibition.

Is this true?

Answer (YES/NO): NO